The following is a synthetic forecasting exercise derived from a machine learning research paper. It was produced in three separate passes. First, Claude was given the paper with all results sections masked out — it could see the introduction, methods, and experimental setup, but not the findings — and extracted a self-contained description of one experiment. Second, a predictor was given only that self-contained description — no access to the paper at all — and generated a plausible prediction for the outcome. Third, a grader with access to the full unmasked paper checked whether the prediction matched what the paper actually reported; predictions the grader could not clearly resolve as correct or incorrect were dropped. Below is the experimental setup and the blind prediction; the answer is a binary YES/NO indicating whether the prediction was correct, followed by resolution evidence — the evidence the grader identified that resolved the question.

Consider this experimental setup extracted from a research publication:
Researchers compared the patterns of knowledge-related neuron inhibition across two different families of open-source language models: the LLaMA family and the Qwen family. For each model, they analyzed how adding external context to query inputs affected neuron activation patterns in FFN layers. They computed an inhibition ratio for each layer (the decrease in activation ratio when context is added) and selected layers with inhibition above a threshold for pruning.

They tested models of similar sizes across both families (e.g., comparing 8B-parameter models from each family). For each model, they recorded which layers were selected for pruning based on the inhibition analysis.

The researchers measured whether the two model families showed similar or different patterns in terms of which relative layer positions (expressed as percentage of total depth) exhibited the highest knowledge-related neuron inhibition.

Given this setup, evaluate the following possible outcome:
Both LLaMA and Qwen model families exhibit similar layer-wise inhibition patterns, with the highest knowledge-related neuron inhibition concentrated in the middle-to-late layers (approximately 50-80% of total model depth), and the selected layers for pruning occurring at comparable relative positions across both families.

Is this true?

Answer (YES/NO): NO